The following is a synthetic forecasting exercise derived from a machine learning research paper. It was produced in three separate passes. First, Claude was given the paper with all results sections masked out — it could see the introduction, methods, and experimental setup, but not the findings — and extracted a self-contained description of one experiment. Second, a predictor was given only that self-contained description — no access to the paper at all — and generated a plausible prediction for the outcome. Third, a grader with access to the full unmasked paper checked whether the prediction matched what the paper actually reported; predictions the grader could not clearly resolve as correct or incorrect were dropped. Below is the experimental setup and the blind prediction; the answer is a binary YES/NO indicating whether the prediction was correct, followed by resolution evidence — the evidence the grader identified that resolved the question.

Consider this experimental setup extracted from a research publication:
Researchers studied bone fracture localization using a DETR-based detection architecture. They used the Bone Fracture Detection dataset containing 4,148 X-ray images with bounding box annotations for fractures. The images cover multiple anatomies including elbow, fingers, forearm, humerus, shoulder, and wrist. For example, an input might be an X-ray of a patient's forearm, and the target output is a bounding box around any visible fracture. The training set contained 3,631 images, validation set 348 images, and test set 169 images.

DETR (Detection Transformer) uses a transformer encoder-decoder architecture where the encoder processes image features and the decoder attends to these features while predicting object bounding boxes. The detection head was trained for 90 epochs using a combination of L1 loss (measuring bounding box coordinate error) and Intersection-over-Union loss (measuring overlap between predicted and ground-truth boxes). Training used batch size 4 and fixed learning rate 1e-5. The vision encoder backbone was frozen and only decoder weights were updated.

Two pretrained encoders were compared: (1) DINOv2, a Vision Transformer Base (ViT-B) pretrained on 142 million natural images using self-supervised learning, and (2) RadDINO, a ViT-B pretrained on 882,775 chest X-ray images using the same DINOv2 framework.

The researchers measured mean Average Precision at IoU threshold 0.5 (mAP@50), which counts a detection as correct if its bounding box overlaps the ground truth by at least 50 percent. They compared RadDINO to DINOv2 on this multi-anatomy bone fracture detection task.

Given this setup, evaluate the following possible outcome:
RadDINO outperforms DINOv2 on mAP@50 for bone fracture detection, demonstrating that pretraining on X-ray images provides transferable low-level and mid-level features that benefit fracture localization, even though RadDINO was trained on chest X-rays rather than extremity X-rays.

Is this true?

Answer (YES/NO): YES